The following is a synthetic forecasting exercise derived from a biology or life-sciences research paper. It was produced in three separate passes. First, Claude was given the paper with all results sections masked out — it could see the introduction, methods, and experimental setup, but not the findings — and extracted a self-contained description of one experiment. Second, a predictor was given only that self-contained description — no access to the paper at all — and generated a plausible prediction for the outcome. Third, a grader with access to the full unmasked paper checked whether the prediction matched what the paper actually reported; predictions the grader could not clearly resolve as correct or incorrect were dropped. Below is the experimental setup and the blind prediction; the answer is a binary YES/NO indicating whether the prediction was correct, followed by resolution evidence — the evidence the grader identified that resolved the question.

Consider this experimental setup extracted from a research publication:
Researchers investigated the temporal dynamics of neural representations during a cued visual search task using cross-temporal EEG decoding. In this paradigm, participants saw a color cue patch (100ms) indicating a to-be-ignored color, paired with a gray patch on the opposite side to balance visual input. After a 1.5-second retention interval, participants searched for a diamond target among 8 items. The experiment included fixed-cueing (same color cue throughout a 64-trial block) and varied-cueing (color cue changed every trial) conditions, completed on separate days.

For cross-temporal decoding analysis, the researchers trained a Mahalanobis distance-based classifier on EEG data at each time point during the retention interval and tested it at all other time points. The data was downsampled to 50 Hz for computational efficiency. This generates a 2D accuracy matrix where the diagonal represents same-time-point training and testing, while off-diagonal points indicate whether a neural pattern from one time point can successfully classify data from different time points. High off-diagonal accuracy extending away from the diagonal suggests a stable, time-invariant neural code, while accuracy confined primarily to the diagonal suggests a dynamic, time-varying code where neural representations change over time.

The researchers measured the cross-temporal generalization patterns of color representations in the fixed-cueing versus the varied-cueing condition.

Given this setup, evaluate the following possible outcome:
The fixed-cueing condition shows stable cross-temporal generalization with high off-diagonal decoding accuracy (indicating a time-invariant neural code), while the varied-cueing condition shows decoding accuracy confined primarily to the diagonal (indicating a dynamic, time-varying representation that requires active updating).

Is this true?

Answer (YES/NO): YES